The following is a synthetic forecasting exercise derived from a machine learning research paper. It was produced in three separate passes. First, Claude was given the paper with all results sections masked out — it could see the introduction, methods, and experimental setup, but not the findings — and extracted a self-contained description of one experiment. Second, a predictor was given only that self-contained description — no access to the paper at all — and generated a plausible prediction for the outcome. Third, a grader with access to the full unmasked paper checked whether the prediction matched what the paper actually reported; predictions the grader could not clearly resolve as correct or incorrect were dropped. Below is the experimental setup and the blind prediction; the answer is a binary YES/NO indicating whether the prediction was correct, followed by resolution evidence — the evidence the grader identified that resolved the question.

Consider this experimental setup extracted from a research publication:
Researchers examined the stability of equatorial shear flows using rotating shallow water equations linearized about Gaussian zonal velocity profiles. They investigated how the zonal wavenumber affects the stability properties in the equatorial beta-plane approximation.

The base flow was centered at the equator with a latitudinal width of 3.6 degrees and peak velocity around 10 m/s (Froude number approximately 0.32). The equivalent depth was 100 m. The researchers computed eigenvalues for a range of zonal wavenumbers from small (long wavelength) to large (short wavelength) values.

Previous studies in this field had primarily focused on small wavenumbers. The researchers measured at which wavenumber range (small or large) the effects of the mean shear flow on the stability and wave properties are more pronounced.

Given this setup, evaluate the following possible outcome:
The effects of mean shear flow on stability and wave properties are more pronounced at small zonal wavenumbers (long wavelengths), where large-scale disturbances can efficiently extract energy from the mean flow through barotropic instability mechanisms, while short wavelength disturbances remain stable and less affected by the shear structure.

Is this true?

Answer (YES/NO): NO